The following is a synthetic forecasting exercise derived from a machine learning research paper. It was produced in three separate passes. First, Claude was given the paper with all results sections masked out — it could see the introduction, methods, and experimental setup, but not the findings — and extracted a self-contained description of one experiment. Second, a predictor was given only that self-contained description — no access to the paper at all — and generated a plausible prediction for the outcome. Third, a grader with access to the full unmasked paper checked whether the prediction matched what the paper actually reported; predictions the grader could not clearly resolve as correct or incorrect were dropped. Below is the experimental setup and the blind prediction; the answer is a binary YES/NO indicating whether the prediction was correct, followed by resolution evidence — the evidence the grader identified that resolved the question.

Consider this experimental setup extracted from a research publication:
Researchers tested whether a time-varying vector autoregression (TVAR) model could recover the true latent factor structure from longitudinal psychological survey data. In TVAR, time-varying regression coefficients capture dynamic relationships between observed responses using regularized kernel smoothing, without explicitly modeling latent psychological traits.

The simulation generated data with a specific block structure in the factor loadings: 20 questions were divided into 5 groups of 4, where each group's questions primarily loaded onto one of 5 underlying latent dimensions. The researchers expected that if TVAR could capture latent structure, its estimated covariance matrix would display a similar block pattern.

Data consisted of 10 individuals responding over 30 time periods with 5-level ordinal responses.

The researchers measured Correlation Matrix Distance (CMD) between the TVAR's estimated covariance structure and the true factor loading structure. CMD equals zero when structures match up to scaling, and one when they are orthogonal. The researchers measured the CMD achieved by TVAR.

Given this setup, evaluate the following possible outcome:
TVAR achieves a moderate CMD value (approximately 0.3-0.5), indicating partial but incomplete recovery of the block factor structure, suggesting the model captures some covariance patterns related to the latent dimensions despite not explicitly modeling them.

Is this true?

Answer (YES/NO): NO